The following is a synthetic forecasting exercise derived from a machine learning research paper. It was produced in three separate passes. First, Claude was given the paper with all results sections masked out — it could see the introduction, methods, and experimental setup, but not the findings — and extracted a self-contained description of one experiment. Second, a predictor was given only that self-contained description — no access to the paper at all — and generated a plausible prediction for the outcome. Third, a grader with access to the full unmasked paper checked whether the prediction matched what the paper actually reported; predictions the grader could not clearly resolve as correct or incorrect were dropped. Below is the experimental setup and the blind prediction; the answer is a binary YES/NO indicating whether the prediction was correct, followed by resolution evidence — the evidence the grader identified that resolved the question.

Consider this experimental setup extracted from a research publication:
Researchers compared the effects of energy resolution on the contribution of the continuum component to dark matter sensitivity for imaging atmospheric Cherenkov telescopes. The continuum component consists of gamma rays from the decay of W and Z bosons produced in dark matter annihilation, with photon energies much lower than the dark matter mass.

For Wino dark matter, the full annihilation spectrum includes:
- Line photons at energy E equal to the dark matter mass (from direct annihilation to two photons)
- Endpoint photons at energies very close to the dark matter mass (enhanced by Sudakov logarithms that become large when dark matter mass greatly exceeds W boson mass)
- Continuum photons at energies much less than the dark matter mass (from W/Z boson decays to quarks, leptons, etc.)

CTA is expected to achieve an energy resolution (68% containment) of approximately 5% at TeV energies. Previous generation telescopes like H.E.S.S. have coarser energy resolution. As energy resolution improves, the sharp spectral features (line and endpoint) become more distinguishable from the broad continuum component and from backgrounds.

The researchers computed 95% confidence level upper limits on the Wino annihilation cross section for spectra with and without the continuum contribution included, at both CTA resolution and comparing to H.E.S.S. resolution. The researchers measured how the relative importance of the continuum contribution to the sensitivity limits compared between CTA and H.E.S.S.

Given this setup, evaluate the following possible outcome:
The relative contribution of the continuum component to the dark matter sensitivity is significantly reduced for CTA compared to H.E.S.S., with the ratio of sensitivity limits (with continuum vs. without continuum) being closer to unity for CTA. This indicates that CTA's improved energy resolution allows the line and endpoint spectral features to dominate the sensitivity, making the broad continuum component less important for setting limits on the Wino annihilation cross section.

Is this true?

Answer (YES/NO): YES